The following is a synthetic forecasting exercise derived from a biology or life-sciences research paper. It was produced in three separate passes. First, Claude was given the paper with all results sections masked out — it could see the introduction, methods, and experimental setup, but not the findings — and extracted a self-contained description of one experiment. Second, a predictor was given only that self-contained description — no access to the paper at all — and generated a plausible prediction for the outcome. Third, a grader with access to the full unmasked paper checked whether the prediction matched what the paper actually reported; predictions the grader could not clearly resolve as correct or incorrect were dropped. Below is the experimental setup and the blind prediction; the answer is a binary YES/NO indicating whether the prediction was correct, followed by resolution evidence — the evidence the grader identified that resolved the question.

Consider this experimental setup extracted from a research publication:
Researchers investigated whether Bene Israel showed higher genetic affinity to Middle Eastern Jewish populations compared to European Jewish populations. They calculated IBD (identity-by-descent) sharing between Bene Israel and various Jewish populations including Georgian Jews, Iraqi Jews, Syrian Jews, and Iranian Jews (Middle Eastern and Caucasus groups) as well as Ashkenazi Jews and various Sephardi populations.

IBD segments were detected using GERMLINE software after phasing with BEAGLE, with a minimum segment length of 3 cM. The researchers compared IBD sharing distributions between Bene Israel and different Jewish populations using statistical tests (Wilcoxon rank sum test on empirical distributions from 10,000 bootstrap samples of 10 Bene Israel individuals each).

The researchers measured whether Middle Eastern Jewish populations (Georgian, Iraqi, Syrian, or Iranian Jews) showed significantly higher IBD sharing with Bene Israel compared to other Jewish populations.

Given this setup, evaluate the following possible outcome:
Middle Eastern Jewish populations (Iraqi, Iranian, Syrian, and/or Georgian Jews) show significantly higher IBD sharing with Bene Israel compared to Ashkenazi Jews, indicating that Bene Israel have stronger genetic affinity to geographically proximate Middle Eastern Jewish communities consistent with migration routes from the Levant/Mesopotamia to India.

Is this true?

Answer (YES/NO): YES